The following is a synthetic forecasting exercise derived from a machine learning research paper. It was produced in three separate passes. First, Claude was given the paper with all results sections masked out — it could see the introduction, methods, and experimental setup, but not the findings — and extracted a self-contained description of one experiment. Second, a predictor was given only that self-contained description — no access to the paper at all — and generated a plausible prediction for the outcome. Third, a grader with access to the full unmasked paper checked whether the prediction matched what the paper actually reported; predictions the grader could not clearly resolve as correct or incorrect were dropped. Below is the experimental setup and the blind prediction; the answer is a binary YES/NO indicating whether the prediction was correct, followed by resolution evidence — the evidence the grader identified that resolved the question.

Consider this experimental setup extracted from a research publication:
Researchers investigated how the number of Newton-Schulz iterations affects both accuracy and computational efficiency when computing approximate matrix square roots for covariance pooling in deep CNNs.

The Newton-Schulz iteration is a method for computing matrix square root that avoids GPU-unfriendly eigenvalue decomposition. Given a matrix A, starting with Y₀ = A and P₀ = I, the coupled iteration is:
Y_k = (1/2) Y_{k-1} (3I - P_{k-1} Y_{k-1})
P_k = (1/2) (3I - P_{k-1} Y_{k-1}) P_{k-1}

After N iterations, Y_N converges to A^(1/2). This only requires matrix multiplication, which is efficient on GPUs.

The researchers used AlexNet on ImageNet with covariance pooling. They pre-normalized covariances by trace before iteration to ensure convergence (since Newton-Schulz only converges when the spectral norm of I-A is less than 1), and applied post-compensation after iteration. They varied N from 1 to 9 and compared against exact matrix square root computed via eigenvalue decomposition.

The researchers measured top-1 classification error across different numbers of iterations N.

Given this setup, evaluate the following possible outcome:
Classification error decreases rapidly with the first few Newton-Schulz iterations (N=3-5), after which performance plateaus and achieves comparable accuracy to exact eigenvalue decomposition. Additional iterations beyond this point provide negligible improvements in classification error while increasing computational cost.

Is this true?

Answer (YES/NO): YES